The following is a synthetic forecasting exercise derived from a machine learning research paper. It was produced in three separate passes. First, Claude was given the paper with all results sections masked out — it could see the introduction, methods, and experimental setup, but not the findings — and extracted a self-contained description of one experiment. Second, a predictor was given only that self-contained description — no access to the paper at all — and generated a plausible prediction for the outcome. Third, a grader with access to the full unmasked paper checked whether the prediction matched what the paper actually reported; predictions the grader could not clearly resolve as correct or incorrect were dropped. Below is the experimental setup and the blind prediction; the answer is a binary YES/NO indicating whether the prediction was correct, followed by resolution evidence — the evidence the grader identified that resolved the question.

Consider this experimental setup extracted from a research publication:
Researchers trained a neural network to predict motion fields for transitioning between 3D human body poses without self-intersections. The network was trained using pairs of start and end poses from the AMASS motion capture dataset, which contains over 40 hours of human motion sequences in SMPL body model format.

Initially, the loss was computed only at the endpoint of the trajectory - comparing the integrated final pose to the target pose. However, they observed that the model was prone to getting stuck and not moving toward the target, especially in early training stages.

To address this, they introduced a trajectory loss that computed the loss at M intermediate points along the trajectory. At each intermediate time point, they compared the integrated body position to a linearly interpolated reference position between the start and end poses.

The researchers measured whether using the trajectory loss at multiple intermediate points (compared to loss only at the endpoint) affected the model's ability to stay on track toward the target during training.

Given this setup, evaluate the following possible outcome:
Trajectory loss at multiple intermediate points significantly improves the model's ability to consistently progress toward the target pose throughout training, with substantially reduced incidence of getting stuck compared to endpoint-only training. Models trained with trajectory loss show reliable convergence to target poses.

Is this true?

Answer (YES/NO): YES